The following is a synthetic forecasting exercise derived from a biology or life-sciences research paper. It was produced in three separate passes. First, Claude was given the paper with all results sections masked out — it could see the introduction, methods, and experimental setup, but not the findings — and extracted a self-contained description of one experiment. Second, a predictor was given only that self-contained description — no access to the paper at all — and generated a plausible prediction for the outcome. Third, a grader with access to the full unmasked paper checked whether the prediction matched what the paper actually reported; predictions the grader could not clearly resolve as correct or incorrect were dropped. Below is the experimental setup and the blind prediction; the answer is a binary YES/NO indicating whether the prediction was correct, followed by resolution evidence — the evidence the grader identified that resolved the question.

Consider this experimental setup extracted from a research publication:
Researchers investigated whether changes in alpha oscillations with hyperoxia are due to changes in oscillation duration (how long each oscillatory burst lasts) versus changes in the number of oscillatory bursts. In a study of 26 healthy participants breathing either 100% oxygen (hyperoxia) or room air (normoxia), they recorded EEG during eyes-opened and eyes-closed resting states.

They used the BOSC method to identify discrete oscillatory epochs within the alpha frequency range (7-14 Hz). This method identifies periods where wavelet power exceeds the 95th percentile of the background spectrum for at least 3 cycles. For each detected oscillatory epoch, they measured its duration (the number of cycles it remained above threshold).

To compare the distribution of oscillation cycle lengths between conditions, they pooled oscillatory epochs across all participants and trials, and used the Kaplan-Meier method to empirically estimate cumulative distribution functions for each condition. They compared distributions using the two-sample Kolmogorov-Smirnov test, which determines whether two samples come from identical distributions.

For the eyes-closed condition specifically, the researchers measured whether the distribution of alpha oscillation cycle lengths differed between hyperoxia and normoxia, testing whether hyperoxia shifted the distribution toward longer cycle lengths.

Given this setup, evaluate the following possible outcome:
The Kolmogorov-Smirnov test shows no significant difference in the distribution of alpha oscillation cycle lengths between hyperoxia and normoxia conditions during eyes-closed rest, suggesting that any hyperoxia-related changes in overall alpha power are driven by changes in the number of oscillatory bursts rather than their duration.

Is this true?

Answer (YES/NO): NO